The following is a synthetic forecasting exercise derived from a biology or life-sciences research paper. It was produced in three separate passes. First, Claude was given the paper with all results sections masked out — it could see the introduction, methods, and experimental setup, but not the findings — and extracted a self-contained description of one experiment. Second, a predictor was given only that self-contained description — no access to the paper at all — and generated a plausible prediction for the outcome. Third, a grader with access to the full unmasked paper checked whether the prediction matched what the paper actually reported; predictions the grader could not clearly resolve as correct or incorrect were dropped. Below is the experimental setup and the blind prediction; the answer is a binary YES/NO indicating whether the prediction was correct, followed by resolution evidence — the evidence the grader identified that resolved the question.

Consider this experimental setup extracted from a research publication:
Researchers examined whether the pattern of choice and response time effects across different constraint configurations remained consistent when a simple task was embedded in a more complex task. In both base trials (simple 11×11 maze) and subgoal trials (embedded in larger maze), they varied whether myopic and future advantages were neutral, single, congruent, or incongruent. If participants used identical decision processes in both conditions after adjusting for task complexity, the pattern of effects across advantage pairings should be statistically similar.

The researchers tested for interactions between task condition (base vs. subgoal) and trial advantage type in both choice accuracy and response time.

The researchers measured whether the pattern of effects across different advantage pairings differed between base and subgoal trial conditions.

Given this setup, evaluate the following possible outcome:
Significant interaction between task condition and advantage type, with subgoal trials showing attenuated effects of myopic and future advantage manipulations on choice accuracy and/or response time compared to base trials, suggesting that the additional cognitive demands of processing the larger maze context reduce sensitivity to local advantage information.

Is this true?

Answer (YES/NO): NO